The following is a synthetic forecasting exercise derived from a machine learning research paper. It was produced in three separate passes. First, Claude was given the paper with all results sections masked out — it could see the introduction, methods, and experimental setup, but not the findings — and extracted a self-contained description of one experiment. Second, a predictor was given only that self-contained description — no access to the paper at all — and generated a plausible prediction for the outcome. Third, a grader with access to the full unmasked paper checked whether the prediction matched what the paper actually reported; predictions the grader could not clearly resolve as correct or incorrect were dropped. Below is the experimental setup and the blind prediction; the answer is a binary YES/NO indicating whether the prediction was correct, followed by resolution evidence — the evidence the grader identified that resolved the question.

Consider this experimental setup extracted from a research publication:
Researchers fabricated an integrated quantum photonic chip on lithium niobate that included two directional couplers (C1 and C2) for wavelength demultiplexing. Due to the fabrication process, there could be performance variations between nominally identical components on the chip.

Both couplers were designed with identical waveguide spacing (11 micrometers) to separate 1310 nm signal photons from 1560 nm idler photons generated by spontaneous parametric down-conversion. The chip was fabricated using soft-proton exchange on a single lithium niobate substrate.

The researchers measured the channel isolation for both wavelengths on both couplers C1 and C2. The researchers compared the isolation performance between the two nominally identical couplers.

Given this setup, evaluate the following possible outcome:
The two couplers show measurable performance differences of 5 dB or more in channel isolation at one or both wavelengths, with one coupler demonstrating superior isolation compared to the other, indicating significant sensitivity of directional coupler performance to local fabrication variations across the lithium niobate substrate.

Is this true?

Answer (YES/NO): NO